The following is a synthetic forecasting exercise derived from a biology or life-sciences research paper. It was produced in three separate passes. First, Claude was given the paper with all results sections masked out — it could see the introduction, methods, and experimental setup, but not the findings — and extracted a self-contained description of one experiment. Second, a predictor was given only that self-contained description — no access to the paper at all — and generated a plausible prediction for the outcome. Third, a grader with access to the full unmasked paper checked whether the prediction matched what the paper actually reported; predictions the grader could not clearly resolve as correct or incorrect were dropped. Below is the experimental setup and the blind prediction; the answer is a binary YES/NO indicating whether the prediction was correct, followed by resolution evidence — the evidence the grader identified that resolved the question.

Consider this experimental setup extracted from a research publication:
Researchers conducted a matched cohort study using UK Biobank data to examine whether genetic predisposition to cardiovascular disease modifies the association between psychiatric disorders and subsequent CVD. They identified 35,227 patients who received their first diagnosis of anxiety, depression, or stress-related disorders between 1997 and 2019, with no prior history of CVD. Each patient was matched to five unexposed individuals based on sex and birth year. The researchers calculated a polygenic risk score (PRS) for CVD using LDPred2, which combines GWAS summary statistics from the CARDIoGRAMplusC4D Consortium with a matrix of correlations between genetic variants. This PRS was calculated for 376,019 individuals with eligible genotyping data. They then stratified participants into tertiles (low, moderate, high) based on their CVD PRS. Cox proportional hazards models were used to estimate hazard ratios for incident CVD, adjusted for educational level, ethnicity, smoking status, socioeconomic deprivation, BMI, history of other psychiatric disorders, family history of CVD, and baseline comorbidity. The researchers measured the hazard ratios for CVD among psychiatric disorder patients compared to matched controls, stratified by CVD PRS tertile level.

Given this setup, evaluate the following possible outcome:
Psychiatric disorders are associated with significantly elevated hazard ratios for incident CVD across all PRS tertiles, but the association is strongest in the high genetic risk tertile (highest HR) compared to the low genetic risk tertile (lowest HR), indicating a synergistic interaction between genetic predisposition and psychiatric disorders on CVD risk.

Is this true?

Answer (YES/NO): NO